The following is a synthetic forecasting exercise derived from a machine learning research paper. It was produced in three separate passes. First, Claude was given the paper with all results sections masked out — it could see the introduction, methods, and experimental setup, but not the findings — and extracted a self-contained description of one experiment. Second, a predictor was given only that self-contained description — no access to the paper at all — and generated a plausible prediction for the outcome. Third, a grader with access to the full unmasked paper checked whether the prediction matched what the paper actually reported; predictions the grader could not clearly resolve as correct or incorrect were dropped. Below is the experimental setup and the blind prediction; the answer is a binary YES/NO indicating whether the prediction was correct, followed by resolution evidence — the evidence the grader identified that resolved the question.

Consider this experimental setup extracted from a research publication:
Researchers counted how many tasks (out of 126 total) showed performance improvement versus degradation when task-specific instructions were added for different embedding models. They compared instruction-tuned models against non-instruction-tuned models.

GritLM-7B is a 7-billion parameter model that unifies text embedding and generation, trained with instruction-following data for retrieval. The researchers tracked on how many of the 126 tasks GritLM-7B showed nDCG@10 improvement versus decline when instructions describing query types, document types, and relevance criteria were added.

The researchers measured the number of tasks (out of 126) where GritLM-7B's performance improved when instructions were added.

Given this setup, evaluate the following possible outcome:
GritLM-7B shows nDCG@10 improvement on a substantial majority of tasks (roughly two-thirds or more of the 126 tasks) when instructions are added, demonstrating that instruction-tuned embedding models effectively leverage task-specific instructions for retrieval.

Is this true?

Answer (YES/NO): YES